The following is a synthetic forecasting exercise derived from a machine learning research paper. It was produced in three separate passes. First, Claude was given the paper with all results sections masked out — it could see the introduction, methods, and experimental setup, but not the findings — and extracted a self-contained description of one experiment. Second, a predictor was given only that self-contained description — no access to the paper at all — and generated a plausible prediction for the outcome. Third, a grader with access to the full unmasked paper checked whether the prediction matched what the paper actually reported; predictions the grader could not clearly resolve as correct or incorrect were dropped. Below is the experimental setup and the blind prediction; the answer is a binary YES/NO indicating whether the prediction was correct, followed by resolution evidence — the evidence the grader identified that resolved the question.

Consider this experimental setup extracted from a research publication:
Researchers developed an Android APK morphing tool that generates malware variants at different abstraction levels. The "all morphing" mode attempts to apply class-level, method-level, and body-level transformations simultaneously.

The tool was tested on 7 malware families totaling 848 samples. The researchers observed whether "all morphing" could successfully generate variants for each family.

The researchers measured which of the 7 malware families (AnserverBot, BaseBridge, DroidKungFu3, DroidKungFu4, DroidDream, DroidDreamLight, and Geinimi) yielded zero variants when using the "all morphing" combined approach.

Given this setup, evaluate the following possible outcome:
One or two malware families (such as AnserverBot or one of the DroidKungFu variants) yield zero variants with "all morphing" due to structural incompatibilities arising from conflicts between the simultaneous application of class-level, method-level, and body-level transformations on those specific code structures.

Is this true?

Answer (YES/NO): NO